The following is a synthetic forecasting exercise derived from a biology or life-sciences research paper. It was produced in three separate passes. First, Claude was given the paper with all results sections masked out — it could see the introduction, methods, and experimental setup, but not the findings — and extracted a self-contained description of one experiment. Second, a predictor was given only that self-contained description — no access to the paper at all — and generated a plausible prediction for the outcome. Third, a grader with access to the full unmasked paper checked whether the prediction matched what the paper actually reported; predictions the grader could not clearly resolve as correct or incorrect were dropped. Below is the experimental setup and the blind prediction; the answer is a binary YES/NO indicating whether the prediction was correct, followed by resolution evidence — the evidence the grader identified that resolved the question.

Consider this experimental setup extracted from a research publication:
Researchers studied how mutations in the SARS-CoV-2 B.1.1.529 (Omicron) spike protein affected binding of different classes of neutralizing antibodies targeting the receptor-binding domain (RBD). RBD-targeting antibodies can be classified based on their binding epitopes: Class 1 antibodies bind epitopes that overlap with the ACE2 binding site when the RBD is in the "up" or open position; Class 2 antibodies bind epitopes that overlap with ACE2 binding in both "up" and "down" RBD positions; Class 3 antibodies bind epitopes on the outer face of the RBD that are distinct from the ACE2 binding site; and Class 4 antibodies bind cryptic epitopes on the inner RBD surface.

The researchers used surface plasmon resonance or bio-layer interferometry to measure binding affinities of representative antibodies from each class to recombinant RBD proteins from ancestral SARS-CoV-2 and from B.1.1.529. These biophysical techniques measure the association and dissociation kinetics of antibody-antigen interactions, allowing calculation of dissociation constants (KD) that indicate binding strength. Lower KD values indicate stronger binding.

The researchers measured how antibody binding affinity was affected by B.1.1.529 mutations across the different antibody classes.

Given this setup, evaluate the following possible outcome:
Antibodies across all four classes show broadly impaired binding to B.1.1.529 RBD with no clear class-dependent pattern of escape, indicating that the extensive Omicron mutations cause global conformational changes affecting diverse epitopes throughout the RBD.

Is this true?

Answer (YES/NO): NO